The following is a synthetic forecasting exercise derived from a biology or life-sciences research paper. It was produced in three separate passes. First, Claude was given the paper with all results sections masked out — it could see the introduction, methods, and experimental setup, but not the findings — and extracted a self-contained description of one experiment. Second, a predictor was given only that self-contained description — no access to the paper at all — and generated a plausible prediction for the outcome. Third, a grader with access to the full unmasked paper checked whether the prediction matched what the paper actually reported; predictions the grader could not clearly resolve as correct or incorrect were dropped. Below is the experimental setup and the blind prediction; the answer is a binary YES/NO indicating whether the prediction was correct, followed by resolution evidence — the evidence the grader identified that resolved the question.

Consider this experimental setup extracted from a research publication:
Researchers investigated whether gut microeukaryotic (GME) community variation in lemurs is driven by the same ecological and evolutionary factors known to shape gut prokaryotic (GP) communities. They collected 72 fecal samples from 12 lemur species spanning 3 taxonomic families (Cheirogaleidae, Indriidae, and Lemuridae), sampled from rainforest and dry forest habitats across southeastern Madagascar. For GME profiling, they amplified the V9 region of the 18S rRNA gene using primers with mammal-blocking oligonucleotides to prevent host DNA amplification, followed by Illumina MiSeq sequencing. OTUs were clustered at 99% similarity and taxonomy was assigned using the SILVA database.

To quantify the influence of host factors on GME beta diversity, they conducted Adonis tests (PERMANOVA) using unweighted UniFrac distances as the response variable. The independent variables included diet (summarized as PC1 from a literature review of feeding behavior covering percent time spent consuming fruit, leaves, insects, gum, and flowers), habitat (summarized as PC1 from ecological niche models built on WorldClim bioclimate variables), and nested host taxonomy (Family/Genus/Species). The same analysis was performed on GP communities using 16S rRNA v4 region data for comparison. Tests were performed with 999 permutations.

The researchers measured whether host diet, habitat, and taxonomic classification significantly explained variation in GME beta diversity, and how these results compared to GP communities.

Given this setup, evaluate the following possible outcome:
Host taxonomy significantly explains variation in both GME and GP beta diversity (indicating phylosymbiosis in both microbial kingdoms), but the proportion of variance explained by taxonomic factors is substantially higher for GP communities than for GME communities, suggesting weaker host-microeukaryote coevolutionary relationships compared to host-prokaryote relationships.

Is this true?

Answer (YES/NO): NO